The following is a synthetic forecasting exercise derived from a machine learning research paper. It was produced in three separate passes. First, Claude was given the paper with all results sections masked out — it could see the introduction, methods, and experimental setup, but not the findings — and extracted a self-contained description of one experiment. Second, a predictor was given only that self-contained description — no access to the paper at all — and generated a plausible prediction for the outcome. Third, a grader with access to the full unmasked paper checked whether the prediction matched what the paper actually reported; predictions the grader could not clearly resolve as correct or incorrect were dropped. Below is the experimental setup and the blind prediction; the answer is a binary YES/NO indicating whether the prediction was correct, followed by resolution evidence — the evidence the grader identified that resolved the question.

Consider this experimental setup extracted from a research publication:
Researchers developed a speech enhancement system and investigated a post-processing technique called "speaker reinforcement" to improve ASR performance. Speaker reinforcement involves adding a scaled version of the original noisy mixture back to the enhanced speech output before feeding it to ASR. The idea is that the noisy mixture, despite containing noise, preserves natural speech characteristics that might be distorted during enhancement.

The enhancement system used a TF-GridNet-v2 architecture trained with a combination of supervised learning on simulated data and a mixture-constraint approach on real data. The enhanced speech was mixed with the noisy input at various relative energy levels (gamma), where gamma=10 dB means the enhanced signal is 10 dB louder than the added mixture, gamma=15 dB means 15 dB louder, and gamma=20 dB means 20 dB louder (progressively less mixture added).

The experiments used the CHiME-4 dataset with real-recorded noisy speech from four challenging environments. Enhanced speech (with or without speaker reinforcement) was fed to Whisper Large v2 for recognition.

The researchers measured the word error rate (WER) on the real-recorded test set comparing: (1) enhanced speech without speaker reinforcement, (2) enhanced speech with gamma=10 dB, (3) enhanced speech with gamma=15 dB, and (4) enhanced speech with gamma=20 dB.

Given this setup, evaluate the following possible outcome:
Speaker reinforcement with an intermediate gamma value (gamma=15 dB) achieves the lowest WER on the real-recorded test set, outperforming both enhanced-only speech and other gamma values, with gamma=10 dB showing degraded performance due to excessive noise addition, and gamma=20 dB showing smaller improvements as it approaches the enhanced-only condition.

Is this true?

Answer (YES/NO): NO